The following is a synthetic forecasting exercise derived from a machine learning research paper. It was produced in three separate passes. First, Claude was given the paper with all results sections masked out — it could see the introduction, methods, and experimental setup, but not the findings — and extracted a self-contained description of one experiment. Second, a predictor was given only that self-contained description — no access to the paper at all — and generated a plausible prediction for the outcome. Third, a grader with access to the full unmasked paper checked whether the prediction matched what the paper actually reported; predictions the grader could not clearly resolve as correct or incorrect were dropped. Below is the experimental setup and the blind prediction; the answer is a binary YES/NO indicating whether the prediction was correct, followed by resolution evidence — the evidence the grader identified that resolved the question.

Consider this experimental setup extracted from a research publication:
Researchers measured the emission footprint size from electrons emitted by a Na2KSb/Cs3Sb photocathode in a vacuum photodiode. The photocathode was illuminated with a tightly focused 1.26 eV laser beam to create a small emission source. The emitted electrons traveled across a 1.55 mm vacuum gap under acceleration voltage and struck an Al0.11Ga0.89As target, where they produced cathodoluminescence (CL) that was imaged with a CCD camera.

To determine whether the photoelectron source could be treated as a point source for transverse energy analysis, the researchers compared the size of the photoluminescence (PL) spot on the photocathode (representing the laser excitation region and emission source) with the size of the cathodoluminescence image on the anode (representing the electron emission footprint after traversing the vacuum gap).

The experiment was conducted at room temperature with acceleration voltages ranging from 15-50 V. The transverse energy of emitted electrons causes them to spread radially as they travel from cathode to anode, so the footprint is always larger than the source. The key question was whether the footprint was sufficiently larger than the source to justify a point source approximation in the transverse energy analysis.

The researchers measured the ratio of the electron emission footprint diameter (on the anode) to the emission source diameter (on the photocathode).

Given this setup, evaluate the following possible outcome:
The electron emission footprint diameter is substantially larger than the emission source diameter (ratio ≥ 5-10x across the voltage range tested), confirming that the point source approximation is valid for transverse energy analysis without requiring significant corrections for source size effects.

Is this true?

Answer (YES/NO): YES